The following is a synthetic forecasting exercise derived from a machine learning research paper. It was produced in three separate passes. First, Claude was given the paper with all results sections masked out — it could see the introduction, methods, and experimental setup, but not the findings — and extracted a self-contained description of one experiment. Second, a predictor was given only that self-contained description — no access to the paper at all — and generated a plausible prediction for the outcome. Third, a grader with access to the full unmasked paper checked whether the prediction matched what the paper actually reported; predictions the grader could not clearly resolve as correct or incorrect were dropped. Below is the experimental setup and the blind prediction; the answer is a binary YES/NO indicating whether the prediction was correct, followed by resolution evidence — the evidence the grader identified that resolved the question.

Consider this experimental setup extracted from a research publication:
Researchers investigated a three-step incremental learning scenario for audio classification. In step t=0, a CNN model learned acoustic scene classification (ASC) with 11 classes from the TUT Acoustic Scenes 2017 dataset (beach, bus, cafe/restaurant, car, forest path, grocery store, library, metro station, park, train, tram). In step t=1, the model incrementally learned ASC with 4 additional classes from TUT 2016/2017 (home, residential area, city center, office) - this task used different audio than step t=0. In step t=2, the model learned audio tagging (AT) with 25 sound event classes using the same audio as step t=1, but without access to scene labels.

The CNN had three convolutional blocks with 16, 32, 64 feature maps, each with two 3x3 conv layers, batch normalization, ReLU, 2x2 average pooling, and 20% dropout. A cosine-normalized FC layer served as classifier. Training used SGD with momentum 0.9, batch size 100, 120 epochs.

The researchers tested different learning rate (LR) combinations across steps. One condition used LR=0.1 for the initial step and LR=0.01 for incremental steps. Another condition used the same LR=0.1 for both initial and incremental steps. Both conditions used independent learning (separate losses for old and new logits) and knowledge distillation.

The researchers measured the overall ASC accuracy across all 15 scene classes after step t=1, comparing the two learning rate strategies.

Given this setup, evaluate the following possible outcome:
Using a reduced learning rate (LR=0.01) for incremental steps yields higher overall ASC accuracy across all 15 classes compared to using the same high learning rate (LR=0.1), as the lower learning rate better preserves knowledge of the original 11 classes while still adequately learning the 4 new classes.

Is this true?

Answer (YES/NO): YES